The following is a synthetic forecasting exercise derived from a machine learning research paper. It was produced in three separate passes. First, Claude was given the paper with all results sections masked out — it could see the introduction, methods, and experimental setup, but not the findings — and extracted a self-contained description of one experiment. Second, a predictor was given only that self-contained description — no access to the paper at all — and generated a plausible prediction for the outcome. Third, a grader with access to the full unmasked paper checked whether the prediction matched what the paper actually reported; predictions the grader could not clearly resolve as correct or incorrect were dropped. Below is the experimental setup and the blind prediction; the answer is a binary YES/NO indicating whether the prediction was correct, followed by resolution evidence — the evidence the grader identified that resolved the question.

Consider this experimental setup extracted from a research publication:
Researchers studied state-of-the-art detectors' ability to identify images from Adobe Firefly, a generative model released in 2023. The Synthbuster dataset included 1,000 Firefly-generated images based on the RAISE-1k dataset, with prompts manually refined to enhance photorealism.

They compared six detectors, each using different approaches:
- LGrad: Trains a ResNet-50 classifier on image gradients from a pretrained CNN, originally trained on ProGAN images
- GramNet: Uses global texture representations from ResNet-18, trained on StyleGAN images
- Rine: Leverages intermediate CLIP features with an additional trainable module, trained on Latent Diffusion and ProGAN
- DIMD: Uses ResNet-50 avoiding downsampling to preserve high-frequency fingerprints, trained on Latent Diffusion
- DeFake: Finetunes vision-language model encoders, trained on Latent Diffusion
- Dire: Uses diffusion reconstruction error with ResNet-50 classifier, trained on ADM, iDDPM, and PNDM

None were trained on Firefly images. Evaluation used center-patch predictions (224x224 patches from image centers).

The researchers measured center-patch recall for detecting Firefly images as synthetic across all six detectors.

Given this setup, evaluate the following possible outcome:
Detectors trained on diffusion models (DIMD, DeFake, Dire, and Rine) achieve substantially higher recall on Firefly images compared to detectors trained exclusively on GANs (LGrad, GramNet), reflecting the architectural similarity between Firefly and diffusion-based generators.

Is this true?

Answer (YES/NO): NO